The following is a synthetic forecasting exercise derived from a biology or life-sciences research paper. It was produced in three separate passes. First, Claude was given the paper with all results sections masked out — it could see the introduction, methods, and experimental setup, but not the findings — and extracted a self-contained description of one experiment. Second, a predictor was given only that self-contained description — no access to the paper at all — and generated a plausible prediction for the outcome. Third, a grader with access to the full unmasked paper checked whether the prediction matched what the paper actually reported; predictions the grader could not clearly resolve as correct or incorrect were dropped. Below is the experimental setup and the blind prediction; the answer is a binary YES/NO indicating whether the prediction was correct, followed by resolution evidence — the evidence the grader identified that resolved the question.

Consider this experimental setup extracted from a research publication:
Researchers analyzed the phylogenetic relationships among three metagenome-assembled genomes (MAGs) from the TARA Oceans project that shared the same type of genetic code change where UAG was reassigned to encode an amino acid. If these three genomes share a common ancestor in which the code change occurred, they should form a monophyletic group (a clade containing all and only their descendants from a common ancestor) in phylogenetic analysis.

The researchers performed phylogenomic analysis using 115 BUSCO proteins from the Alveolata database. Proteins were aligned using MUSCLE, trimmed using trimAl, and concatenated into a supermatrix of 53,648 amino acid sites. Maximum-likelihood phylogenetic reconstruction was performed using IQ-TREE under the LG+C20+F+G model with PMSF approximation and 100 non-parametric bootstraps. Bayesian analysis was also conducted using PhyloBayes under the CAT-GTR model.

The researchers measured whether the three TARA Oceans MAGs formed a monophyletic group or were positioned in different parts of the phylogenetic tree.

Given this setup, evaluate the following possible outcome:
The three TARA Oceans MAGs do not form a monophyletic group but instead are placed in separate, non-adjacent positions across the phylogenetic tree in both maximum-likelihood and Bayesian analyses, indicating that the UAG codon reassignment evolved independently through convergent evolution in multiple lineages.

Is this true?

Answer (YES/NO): NO